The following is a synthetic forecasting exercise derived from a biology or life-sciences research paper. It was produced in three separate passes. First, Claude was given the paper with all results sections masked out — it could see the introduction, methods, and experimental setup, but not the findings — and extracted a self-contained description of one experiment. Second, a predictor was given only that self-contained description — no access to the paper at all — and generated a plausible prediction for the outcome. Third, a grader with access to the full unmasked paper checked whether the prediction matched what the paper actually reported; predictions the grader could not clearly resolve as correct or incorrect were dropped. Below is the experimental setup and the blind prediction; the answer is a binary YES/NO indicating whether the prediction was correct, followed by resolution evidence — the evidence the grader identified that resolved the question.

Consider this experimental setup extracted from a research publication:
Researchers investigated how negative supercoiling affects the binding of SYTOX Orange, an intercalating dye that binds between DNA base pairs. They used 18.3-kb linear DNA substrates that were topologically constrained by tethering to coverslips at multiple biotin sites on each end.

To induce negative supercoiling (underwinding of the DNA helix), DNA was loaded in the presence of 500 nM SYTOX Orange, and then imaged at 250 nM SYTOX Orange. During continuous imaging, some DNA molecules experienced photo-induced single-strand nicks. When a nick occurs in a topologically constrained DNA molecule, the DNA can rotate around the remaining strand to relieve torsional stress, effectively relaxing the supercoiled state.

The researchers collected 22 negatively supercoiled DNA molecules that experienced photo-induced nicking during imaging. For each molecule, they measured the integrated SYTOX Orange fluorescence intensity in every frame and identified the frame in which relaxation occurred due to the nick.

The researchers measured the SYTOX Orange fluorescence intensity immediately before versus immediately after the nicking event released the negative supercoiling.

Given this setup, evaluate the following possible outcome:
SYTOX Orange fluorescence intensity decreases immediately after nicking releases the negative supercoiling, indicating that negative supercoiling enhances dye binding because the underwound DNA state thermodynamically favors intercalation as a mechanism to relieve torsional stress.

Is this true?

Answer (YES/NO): YES